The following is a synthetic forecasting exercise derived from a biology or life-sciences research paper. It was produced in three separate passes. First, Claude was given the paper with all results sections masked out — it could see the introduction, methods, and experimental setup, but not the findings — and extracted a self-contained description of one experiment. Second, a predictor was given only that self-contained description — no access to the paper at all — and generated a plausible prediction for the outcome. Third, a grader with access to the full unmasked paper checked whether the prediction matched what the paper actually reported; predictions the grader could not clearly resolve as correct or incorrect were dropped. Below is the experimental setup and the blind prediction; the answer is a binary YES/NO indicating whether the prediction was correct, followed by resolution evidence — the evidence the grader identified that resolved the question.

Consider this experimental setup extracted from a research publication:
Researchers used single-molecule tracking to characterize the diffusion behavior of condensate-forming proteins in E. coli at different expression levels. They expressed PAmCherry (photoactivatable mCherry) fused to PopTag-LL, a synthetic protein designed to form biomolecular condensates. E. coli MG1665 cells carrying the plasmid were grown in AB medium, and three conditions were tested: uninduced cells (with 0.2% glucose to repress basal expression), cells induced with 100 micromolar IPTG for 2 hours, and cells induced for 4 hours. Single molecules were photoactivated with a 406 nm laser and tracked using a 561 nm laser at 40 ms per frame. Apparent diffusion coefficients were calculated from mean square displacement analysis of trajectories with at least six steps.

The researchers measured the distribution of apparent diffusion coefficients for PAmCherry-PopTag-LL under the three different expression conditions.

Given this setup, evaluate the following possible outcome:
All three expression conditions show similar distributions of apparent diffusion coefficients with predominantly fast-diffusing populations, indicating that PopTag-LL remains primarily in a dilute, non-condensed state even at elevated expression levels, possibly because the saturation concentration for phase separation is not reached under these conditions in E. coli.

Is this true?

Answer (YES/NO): NO